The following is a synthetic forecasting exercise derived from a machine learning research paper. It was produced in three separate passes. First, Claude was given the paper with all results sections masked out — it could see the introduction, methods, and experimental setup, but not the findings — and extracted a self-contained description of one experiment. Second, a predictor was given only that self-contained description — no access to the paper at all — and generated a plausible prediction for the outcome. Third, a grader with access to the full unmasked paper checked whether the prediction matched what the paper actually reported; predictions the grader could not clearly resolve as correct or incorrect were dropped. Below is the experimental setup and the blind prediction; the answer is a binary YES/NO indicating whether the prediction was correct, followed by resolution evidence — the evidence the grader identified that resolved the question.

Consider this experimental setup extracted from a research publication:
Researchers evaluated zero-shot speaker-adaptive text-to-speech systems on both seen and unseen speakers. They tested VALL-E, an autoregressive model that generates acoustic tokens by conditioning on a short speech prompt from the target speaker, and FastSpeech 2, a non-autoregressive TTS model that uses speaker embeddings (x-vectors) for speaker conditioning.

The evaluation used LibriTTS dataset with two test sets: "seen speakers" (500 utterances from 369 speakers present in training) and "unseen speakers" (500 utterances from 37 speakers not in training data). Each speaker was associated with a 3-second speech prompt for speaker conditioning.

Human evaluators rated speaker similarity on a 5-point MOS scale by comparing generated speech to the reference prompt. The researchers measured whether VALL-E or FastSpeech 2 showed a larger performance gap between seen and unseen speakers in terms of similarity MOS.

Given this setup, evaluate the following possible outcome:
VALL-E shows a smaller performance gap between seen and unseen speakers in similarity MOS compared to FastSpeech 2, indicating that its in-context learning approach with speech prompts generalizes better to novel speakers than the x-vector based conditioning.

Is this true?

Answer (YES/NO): YES